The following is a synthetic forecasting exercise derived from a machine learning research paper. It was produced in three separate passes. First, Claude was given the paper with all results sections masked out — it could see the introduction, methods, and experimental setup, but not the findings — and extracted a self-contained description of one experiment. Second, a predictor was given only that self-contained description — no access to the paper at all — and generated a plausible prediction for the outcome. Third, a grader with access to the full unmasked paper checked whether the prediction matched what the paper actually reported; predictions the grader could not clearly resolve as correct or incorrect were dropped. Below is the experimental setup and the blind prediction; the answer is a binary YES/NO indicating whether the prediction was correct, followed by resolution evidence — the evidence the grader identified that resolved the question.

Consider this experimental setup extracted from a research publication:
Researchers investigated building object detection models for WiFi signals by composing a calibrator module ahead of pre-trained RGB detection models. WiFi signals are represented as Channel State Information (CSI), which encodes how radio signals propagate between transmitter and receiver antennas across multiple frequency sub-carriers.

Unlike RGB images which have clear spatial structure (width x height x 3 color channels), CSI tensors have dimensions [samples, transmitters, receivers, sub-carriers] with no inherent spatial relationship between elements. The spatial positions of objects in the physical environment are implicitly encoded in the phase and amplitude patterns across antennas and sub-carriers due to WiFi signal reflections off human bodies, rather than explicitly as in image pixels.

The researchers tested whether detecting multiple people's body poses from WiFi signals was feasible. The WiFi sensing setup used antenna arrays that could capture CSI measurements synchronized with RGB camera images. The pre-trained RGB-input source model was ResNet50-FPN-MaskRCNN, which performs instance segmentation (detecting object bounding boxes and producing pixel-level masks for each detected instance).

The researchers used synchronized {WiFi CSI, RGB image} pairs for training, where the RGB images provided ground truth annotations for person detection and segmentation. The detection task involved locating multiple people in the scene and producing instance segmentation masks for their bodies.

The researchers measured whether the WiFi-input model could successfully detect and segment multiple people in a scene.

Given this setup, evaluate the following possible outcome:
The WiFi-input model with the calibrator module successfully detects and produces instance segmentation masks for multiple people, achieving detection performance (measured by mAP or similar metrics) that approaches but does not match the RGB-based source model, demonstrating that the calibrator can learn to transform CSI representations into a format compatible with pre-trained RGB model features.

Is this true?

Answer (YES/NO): YES